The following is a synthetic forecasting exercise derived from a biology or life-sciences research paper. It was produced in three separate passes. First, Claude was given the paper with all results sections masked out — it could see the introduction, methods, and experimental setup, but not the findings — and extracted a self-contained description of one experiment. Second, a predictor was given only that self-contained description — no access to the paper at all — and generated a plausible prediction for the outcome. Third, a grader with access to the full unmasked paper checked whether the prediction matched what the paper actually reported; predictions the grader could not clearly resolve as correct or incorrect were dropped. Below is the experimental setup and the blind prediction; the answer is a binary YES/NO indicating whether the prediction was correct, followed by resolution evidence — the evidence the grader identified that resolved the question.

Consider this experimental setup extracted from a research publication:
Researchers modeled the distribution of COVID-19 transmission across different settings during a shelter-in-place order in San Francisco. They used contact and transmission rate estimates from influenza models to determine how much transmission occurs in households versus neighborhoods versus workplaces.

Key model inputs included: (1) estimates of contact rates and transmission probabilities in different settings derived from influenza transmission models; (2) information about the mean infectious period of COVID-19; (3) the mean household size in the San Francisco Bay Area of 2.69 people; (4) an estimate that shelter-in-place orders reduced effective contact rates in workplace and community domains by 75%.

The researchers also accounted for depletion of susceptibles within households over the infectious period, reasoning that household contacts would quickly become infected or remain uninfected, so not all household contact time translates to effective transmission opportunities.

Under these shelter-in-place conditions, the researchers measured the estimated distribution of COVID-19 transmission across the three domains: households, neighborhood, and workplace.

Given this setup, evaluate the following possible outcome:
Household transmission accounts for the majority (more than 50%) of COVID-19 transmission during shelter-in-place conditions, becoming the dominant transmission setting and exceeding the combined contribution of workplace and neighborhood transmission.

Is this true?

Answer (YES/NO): YES